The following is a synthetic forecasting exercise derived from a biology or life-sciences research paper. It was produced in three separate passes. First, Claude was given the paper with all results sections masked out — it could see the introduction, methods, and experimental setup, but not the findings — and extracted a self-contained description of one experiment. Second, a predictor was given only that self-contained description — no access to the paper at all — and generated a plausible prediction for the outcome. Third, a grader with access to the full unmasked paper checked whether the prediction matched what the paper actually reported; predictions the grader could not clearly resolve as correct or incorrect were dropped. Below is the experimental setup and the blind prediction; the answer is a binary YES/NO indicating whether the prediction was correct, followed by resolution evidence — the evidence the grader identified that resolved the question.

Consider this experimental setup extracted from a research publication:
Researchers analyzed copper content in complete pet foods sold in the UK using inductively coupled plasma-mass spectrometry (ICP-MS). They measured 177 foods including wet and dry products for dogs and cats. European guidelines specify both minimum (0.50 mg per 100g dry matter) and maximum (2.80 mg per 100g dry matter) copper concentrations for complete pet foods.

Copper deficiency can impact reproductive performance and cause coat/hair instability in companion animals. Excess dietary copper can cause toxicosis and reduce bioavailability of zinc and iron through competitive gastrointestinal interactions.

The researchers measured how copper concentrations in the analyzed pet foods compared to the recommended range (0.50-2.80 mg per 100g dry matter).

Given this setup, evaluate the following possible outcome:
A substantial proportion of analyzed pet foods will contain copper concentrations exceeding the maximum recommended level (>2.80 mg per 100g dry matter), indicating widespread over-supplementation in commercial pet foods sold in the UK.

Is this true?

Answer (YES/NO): NO